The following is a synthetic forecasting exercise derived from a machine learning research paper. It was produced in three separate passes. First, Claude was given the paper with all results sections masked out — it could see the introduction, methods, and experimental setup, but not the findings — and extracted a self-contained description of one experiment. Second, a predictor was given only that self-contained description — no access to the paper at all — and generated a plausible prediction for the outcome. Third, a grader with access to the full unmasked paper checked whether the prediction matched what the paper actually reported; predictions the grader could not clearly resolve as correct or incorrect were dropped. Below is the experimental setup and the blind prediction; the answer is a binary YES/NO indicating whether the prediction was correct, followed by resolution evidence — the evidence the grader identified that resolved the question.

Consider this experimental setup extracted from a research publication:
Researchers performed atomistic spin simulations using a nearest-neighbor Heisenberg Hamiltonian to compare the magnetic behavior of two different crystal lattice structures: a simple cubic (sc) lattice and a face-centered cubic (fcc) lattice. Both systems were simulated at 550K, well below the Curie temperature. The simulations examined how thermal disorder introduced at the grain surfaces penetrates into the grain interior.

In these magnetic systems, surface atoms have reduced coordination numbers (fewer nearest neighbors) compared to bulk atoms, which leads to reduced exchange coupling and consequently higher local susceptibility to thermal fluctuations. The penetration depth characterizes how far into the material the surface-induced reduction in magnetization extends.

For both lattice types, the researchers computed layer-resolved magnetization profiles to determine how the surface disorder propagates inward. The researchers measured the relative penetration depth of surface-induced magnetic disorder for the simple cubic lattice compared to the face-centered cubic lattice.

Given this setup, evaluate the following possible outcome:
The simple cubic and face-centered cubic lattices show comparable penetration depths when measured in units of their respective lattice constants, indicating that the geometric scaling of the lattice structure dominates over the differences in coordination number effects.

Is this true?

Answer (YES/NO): NO